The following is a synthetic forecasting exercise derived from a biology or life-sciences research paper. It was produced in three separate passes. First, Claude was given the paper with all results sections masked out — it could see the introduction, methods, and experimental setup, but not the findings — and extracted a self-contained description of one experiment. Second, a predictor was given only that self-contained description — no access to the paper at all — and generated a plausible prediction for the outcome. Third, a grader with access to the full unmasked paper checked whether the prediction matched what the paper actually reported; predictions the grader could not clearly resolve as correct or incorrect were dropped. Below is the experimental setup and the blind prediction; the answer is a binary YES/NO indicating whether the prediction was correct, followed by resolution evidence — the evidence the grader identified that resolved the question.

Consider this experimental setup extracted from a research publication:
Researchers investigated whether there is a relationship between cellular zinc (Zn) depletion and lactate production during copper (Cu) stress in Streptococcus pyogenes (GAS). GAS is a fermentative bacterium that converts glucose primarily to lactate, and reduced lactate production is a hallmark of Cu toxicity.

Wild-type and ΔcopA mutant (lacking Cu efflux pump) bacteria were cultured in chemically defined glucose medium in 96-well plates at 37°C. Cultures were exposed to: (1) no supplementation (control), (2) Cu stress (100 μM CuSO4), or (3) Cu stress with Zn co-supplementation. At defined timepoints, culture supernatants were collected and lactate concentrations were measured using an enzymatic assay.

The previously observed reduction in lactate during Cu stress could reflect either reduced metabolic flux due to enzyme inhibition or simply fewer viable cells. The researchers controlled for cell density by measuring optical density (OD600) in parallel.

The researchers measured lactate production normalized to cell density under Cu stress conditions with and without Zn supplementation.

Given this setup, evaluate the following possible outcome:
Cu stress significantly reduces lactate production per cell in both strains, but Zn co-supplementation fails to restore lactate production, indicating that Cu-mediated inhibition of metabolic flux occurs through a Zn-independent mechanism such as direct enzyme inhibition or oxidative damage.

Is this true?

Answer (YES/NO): NO